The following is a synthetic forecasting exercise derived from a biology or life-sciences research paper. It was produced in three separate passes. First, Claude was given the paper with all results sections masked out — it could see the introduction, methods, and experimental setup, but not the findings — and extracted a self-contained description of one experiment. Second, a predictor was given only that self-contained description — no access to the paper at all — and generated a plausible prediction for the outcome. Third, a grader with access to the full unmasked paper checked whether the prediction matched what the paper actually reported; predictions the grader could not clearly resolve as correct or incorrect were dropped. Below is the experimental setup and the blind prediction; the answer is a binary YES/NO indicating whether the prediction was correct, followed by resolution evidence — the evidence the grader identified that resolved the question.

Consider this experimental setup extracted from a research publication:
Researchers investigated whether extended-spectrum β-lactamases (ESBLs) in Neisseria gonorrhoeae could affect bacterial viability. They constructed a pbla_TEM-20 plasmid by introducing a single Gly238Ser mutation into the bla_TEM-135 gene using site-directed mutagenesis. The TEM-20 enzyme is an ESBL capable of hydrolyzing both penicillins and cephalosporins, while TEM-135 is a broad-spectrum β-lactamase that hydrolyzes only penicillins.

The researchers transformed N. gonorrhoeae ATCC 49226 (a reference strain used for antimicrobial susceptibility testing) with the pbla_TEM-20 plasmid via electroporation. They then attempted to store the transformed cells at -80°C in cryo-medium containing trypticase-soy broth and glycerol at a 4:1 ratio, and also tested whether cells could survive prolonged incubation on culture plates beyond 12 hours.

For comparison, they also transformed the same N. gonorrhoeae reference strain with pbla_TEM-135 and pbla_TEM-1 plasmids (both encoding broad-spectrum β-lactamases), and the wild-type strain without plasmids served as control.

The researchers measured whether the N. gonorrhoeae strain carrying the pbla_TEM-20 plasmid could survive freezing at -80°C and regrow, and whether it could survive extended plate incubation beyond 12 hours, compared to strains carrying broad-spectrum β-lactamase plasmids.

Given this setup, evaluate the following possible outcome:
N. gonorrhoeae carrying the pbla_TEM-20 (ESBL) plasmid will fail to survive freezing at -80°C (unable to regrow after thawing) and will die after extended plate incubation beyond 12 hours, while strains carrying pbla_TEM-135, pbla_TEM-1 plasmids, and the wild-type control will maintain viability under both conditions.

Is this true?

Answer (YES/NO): YES